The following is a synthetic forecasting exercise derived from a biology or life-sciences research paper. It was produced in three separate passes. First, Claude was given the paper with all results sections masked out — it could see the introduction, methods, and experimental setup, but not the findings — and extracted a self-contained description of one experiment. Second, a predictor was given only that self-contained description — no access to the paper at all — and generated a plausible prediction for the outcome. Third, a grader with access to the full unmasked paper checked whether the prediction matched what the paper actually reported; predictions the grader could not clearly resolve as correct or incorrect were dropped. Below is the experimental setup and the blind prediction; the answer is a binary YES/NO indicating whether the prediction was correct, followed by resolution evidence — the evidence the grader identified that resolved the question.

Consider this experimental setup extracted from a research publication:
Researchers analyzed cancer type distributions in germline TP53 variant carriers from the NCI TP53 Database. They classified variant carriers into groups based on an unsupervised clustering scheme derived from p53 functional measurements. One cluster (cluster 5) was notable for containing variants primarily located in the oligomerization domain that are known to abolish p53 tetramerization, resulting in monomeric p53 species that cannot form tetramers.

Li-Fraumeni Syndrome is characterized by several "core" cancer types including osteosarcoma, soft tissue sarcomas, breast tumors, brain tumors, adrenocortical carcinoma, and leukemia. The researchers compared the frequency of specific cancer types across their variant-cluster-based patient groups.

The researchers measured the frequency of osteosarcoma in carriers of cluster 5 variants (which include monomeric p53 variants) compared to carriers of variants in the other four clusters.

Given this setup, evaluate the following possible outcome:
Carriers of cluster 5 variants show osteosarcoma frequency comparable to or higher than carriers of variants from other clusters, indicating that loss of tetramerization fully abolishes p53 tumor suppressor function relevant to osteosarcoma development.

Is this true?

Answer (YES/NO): YES